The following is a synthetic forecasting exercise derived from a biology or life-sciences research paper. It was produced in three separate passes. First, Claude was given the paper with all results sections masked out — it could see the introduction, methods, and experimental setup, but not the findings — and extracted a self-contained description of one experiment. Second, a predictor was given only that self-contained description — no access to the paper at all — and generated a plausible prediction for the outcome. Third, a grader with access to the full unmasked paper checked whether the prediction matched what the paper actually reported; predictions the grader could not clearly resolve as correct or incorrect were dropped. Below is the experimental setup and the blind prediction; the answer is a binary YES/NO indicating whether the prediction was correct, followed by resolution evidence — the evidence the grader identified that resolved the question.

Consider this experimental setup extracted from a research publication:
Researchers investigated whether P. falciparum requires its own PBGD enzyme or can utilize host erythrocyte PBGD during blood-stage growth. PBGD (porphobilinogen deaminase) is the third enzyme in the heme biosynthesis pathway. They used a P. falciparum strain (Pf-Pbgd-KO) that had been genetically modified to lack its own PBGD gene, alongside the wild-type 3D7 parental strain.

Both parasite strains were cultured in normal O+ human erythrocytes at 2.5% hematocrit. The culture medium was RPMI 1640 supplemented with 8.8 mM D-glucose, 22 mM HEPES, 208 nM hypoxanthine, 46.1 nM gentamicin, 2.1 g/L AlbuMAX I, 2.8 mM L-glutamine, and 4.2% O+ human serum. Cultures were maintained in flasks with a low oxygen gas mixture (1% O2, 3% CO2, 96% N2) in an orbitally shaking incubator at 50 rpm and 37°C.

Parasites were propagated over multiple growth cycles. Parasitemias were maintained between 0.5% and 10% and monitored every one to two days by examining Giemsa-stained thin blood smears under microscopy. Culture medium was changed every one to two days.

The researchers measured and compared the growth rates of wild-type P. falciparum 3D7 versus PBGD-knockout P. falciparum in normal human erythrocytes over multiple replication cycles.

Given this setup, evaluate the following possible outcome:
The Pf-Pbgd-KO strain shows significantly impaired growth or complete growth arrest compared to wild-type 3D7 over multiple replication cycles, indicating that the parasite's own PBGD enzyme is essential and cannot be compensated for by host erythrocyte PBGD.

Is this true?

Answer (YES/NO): NO